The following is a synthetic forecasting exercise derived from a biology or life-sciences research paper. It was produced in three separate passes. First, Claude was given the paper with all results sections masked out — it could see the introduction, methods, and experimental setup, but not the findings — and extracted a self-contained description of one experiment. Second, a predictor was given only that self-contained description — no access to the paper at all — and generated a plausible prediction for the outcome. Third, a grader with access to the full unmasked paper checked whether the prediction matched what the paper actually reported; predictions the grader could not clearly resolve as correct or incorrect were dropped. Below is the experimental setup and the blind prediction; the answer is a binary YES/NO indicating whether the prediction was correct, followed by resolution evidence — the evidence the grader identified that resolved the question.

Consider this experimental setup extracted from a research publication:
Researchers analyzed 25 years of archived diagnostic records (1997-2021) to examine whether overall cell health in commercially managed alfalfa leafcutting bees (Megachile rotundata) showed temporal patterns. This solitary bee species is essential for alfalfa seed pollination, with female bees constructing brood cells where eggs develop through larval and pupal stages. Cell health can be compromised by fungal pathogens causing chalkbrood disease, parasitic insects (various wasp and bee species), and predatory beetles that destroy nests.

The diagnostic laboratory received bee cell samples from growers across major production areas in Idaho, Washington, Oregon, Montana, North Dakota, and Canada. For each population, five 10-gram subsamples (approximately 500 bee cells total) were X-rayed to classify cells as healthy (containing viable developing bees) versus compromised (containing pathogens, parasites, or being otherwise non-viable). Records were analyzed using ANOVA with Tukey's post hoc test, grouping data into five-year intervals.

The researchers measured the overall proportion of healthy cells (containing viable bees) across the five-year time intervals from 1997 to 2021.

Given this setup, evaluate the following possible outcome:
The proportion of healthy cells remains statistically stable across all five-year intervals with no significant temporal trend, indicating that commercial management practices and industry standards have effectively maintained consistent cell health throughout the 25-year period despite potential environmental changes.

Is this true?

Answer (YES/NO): NO